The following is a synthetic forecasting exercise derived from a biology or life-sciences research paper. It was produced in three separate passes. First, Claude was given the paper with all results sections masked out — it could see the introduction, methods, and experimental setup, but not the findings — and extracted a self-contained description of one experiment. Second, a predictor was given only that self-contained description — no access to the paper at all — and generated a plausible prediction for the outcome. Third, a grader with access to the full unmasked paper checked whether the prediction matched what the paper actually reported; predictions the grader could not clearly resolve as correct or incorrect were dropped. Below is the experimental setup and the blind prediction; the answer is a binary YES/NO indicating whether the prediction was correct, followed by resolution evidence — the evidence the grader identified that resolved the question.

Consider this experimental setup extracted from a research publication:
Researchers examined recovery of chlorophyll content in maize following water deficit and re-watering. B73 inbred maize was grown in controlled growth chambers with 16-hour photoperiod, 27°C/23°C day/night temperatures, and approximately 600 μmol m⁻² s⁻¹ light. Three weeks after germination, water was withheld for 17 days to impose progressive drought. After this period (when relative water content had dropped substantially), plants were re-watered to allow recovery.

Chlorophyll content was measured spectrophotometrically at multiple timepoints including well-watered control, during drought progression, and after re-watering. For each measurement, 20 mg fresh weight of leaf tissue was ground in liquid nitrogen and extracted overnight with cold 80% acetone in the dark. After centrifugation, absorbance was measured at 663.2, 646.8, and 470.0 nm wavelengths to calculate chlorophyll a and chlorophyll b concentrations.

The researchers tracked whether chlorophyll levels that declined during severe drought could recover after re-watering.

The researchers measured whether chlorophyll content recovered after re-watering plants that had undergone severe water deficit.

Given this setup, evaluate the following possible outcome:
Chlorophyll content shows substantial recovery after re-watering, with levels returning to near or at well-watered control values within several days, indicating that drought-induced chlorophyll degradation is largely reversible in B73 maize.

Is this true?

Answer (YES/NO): NO